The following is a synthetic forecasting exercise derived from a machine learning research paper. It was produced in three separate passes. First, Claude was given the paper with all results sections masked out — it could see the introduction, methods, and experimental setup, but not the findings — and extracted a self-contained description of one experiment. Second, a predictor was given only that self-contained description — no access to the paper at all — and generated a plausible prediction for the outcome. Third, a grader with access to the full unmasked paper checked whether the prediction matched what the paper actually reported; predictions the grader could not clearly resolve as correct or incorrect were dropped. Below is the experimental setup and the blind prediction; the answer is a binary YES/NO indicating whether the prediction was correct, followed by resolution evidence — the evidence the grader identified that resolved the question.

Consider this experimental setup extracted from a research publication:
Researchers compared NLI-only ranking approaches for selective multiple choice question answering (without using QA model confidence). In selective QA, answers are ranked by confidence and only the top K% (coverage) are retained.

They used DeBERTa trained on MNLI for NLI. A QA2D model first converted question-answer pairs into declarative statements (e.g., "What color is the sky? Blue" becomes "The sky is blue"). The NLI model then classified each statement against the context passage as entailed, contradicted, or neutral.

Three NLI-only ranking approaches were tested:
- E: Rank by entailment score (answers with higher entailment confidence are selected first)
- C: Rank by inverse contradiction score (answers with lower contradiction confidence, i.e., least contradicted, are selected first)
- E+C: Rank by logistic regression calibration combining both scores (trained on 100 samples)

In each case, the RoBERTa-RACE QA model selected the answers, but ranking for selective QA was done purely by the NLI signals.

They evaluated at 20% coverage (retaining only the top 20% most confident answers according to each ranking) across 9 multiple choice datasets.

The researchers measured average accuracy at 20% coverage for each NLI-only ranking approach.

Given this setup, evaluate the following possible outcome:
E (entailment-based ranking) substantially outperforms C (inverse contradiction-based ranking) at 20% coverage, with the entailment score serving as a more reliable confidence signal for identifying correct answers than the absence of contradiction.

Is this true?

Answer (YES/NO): NO